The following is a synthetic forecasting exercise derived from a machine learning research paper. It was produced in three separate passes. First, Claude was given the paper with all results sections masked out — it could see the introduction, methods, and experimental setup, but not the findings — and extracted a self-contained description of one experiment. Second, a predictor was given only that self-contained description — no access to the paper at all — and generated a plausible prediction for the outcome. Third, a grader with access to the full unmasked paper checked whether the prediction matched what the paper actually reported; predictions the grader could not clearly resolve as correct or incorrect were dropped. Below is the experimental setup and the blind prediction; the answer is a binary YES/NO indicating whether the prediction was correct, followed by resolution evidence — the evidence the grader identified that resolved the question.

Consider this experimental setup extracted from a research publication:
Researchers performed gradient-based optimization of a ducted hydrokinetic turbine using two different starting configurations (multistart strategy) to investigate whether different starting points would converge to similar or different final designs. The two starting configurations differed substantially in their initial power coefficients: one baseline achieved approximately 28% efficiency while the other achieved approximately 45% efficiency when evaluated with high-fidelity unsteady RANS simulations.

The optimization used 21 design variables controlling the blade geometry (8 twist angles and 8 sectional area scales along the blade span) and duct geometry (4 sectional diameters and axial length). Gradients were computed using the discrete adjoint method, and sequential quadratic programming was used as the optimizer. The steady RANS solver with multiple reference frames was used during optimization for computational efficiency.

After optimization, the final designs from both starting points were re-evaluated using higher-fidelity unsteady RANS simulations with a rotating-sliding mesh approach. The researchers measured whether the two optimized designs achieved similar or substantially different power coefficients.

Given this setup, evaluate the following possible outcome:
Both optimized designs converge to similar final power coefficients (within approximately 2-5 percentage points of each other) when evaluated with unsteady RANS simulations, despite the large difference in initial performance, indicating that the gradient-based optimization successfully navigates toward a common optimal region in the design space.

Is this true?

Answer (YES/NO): YES